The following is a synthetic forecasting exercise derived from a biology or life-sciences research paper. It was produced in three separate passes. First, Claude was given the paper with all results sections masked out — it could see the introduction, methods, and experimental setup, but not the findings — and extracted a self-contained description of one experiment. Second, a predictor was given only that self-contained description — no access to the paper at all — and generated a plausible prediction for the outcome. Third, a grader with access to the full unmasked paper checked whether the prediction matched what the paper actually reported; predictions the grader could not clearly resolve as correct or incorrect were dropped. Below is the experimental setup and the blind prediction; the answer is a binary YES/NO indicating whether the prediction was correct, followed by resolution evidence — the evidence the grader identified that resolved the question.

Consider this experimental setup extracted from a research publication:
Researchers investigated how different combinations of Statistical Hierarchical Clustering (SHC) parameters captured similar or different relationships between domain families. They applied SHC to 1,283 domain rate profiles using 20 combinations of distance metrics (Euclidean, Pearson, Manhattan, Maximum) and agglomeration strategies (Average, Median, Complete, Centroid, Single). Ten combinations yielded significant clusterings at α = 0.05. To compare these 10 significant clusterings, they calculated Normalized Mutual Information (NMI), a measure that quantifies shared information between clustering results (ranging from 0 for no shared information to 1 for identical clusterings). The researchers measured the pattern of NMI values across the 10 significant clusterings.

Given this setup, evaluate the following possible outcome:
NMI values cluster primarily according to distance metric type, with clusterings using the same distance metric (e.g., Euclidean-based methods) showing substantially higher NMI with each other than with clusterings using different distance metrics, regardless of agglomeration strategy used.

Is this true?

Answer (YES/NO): NO